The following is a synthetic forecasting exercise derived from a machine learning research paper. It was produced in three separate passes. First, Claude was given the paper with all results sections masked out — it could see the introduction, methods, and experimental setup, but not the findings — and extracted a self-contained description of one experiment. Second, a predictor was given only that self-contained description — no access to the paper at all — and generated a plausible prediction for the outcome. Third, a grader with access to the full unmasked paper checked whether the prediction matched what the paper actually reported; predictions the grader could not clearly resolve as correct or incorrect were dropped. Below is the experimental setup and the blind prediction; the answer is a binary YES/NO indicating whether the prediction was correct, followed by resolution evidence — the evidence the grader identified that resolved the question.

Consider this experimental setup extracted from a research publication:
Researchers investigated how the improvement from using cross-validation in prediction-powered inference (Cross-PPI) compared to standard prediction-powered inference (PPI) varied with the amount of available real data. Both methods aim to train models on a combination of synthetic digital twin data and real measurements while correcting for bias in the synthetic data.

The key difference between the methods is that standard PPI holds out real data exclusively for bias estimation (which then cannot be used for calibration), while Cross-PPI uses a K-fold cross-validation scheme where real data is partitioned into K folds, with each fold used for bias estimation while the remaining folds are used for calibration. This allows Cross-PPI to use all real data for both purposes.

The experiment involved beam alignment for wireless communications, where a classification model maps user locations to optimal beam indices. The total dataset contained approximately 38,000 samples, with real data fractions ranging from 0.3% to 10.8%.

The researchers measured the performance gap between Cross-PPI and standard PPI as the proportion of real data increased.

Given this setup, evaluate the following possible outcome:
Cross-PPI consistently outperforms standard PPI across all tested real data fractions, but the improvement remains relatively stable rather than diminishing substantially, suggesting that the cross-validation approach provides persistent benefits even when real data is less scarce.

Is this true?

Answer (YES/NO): NO